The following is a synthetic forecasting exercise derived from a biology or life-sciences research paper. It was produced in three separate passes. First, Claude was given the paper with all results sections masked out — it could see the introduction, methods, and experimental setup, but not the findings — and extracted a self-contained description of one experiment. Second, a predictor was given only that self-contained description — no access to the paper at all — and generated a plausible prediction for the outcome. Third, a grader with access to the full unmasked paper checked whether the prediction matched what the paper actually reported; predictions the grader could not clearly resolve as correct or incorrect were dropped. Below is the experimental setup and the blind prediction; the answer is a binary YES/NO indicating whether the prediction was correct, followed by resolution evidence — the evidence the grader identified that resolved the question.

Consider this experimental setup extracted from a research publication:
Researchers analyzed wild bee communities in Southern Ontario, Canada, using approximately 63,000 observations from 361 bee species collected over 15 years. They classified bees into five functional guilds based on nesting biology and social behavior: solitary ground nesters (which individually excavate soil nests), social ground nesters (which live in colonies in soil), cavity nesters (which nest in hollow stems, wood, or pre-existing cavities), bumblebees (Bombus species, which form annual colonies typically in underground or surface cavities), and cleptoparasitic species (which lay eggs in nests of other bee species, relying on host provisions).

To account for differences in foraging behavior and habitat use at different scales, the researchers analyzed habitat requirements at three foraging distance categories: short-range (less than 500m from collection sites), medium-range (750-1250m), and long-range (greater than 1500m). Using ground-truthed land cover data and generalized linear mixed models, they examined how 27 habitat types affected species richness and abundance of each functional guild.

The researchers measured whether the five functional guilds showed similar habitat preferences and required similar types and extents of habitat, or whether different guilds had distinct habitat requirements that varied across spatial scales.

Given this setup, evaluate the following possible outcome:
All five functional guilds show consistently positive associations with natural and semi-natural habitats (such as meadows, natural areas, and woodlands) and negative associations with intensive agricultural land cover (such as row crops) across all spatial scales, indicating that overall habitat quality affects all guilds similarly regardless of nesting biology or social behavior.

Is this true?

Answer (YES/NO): NO